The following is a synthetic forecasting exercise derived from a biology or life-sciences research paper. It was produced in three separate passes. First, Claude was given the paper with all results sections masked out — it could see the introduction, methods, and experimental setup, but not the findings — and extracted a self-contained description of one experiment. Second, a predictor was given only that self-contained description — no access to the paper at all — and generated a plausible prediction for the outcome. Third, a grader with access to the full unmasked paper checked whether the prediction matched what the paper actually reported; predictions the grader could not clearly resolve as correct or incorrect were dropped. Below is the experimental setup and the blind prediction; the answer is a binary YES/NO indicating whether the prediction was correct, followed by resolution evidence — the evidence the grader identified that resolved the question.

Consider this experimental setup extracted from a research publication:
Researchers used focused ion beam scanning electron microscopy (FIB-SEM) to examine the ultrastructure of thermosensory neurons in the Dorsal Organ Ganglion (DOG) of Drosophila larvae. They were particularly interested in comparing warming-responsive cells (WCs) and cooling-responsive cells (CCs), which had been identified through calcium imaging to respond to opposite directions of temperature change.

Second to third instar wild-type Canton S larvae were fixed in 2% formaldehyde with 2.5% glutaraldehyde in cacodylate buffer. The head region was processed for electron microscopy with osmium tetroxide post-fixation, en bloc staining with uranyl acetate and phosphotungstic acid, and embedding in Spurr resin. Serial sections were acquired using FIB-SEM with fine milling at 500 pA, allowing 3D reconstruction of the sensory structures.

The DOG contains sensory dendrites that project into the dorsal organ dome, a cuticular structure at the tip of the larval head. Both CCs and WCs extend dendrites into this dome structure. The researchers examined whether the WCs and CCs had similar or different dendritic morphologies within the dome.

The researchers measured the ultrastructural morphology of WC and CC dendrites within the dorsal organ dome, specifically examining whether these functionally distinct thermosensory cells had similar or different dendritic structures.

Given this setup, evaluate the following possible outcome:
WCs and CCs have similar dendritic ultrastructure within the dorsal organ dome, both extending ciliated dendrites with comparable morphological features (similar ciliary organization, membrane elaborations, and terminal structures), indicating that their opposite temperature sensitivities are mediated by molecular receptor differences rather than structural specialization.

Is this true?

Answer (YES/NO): NO